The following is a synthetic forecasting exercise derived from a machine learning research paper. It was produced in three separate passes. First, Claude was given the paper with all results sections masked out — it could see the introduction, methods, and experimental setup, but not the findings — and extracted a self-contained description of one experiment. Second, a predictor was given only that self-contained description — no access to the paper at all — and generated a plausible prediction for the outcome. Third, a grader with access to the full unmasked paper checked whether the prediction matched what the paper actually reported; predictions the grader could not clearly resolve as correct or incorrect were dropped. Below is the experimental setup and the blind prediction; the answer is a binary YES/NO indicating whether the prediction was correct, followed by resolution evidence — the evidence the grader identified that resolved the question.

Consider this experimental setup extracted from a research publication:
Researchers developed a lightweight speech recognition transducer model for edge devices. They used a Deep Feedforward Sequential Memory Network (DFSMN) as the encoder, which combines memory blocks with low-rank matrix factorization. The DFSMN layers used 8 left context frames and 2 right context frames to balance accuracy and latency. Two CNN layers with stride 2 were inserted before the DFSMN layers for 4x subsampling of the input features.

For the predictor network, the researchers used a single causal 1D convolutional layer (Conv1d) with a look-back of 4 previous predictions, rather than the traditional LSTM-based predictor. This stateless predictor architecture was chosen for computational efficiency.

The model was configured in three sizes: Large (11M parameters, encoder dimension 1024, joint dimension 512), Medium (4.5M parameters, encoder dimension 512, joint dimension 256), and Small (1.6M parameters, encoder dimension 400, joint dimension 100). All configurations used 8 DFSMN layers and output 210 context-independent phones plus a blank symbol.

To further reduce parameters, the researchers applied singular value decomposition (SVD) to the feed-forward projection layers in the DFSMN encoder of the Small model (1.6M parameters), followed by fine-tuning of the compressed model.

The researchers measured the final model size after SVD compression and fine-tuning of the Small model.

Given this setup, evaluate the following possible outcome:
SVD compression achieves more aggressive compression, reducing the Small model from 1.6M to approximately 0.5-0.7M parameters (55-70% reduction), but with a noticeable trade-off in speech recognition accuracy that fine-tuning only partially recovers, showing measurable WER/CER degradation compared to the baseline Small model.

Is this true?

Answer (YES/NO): NO